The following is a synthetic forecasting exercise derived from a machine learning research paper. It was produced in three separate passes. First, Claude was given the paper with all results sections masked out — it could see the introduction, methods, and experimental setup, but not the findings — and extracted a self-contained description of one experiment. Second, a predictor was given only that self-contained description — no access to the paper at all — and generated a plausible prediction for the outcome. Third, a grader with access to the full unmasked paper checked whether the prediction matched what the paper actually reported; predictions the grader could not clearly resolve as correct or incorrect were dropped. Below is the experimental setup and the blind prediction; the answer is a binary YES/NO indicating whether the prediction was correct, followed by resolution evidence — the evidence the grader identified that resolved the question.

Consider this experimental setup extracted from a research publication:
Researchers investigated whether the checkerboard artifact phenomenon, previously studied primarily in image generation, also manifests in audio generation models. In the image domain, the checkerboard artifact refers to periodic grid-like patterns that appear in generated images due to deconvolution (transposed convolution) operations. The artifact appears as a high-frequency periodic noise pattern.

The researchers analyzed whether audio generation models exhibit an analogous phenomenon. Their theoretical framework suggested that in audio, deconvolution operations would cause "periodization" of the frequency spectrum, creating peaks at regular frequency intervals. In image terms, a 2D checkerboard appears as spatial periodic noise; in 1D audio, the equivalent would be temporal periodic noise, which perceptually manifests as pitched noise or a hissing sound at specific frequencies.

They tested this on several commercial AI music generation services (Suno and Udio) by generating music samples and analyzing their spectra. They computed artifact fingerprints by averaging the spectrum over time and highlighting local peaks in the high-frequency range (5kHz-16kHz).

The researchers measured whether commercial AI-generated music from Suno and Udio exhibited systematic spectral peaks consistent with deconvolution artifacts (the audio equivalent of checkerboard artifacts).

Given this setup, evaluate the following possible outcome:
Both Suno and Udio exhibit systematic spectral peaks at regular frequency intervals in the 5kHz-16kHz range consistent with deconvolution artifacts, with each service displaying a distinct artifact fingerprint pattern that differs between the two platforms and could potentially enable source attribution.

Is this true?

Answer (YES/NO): NO